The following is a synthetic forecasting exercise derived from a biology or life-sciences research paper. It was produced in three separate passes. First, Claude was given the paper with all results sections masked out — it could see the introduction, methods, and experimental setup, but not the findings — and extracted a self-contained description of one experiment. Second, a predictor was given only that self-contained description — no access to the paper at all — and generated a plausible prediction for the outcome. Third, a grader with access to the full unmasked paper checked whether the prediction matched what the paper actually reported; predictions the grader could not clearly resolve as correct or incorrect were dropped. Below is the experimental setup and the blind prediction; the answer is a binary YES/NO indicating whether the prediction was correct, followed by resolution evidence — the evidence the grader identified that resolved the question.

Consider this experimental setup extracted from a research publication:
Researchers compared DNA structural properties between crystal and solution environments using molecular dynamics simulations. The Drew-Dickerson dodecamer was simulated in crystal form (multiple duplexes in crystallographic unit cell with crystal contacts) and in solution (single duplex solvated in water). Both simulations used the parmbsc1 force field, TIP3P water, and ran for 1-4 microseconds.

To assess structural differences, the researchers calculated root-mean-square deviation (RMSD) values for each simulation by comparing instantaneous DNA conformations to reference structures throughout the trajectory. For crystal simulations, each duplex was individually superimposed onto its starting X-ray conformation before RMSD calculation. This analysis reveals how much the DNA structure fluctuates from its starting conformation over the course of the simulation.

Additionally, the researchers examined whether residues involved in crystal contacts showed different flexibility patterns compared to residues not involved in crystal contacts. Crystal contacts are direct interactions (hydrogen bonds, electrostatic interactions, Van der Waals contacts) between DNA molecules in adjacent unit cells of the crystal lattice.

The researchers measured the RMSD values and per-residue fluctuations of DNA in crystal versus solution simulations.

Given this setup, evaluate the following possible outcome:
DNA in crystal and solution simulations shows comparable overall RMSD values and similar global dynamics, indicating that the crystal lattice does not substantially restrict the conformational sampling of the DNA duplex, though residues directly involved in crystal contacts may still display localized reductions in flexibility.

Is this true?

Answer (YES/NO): NO